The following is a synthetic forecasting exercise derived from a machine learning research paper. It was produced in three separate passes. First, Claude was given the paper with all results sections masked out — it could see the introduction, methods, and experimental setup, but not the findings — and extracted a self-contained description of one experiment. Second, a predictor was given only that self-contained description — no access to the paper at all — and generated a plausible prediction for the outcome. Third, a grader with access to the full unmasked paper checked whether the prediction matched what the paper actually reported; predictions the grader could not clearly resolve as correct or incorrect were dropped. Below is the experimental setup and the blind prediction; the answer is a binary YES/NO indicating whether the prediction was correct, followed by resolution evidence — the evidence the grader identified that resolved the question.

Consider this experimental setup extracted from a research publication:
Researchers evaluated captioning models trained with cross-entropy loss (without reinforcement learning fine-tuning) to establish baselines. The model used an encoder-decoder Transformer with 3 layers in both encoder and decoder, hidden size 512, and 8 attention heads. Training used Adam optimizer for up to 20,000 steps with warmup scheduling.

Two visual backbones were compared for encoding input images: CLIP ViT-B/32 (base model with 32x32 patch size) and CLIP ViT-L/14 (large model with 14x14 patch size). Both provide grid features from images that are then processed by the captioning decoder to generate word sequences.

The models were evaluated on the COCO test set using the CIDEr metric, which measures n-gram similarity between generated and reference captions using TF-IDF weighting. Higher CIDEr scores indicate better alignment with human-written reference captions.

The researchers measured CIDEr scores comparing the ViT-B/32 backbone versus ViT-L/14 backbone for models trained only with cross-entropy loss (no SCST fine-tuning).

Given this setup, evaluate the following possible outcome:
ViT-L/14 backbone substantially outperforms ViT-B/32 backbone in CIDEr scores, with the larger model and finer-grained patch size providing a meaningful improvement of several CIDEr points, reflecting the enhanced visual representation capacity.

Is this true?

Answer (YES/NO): YES